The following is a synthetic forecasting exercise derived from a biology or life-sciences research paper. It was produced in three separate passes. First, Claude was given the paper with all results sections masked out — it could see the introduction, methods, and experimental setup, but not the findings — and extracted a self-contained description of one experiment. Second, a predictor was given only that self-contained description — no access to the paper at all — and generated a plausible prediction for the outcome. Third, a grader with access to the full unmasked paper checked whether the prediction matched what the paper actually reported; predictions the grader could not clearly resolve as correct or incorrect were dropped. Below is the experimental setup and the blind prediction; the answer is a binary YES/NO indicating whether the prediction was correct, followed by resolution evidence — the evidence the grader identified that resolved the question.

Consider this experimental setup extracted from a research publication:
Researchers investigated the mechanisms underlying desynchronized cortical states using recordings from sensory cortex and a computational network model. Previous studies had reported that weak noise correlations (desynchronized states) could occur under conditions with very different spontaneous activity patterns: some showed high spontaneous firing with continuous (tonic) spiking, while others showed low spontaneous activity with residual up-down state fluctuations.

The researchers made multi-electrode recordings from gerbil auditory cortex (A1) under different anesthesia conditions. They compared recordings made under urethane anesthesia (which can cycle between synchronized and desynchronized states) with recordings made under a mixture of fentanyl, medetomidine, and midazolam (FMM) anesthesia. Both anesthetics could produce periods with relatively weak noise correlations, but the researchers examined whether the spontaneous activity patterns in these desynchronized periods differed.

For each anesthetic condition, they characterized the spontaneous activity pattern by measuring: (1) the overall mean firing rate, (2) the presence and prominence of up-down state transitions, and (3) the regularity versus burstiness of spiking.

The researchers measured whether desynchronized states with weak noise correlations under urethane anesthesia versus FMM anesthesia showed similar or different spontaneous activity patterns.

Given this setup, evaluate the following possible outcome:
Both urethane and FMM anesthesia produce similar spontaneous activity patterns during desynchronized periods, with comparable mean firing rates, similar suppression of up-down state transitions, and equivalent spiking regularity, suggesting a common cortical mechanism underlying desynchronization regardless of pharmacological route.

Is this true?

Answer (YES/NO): NO